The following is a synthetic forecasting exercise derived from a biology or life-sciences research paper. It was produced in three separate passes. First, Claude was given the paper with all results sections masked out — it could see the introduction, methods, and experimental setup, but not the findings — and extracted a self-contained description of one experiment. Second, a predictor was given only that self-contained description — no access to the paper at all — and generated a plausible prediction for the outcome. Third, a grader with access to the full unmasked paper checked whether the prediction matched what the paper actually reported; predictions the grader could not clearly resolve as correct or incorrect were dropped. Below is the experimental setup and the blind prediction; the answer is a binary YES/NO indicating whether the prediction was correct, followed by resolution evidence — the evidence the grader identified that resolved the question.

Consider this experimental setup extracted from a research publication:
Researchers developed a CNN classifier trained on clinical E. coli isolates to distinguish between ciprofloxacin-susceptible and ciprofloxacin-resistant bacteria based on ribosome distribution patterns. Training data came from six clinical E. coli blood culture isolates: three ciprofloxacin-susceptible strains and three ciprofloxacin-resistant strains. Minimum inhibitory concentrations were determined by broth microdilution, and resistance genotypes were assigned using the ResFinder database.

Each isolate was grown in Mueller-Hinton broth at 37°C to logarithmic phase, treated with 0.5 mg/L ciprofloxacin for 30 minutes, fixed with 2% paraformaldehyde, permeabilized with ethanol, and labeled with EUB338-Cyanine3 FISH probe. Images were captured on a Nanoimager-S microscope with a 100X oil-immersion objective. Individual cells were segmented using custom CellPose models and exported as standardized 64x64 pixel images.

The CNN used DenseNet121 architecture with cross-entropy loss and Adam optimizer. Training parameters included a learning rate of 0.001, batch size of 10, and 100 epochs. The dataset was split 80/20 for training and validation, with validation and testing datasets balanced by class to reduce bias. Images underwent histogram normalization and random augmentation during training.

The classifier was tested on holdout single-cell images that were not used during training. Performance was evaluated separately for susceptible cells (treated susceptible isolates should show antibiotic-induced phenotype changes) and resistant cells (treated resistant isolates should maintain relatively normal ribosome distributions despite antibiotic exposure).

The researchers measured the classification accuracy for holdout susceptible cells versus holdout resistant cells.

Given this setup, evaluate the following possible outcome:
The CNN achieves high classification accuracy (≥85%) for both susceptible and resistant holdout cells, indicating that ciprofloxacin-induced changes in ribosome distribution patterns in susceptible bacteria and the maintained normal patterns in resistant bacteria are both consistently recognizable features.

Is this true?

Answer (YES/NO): YES